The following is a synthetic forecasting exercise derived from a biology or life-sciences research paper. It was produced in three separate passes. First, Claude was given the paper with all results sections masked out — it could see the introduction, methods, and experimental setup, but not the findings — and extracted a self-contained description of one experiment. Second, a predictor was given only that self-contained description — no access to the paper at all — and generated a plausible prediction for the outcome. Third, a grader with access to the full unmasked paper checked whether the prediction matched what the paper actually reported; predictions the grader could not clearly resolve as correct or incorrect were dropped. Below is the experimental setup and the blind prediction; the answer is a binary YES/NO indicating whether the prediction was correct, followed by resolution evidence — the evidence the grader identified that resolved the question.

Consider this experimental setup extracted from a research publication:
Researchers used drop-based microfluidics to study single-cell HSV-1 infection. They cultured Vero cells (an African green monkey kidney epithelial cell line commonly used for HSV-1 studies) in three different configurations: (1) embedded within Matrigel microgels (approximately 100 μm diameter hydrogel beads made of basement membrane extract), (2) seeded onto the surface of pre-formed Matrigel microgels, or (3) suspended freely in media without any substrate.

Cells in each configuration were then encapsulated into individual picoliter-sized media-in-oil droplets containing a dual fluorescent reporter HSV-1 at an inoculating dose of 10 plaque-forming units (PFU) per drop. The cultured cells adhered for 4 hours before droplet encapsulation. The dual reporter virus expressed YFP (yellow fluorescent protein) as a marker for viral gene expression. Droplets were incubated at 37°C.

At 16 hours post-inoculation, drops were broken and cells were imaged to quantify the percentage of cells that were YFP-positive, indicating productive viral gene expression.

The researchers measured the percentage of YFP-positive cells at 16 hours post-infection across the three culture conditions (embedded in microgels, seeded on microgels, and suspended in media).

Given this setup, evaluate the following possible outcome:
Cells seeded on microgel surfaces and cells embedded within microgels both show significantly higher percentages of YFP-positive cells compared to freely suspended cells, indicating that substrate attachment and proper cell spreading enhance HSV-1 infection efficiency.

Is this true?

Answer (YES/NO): NO